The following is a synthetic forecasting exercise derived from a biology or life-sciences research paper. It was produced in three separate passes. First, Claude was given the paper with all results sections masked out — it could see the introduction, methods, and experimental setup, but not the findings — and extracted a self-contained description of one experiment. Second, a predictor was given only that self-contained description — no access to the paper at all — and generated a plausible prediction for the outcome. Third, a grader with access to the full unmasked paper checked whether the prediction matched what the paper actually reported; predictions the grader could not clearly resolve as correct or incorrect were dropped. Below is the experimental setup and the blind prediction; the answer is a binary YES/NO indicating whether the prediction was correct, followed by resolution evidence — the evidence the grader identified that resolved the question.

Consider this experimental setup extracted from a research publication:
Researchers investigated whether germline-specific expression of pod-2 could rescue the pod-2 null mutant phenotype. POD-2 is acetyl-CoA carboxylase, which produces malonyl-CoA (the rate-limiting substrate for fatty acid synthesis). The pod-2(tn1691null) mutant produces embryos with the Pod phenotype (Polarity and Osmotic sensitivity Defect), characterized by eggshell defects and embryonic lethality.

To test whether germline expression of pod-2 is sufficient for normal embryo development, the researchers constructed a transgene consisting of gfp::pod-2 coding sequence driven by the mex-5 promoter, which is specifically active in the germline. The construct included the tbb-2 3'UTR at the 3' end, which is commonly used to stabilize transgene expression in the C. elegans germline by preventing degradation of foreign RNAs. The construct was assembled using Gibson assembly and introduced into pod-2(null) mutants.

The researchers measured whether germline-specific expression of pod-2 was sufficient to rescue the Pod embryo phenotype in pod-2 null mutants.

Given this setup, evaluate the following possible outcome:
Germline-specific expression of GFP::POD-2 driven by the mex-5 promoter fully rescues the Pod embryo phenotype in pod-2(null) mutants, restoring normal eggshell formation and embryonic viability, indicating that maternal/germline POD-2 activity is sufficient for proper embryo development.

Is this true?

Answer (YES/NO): NO